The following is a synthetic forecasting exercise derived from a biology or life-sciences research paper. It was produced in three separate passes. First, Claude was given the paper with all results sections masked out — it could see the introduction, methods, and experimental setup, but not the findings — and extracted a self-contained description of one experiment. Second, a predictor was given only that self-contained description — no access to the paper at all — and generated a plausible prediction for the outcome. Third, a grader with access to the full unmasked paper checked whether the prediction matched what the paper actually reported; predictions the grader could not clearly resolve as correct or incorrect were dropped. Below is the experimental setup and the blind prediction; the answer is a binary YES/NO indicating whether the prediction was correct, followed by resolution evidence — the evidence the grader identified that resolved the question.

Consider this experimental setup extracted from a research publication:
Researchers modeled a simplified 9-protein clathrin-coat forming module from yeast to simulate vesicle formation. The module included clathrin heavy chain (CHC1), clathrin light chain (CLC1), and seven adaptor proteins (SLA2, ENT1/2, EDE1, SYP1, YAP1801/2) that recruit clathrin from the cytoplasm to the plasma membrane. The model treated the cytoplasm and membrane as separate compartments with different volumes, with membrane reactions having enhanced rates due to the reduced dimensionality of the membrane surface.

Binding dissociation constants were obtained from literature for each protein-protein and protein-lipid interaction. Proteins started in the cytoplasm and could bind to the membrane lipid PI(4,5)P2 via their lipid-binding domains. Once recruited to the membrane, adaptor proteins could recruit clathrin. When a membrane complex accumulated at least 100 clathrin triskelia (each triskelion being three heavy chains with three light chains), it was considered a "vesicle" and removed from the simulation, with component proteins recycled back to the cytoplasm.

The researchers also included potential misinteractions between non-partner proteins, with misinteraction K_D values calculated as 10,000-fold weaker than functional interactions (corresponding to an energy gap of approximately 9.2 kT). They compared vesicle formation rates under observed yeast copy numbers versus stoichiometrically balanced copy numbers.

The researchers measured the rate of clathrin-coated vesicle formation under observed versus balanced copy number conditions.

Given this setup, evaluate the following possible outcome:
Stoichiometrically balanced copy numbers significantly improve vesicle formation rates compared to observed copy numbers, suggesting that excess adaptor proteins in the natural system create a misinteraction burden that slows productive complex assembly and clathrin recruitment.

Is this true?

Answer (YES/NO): NO